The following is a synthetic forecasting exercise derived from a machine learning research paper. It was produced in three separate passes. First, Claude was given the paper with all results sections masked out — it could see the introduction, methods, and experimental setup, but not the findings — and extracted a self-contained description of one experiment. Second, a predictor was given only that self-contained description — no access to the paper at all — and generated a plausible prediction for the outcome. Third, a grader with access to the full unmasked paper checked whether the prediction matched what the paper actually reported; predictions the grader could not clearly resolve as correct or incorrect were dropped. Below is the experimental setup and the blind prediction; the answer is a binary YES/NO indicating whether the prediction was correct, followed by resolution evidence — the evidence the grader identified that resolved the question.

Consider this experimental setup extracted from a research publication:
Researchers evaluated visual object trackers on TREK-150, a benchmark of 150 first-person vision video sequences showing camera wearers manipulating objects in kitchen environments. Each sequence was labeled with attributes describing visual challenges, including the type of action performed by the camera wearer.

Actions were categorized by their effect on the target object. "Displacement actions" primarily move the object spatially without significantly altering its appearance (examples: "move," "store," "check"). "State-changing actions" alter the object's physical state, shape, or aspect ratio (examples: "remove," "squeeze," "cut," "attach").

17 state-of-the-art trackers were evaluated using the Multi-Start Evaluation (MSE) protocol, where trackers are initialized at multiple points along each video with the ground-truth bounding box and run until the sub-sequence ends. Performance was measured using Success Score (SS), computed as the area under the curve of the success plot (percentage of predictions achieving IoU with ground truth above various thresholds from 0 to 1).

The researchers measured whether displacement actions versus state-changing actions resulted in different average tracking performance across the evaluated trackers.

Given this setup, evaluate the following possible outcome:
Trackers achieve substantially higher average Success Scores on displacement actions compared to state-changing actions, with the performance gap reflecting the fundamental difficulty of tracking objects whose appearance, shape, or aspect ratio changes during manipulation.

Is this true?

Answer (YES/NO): YES